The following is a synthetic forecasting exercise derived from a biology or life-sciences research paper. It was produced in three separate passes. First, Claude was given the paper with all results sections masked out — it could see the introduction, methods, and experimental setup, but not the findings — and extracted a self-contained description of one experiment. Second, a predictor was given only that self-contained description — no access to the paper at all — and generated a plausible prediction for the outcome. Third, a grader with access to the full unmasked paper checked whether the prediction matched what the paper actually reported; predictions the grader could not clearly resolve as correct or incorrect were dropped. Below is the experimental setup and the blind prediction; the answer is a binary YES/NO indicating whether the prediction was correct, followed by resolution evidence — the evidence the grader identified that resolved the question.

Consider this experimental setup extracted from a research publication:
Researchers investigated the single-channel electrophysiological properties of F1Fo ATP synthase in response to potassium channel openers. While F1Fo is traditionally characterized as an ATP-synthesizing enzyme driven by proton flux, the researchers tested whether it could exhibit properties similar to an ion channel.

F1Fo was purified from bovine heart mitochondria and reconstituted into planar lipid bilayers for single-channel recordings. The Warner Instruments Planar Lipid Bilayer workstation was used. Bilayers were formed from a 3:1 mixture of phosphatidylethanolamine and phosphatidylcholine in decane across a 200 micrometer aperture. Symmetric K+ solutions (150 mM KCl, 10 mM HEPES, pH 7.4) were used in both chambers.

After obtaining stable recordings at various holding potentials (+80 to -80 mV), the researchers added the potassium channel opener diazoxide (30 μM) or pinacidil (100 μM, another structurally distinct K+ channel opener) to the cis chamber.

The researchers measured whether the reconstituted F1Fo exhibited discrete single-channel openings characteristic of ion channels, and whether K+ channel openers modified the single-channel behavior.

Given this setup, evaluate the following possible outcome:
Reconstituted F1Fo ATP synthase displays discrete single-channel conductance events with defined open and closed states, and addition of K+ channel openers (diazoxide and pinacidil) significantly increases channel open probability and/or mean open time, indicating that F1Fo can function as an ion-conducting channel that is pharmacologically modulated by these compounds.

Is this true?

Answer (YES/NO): YES